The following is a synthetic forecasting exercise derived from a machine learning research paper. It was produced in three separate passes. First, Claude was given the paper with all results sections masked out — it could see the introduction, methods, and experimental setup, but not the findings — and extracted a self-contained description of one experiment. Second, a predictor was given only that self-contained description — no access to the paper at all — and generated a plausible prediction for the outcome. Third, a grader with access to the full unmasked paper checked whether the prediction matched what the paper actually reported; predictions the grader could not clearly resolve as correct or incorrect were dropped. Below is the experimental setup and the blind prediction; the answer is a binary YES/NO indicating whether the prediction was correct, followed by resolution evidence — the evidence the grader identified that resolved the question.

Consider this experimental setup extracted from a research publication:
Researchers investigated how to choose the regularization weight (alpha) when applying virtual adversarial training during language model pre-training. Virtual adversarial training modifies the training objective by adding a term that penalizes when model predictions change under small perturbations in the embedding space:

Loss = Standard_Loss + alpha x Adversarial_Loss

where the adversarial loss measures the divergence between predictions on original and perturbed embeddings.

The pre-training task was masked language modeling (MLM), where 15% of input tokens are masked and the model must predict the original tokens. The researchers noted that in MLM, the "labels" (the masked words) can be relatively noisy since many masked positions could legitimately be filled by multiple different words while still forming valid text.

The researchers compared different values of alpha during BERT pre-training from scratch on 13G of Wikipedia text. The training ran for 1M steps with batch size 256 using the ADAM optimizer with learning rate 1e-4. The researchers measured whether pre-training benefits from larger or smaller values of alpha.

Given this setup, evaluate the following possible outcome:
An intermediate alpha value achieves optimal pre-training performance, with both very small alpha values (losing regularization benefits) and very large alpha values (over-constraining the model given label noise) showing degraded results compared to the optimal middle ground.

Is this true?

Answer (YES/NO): NO